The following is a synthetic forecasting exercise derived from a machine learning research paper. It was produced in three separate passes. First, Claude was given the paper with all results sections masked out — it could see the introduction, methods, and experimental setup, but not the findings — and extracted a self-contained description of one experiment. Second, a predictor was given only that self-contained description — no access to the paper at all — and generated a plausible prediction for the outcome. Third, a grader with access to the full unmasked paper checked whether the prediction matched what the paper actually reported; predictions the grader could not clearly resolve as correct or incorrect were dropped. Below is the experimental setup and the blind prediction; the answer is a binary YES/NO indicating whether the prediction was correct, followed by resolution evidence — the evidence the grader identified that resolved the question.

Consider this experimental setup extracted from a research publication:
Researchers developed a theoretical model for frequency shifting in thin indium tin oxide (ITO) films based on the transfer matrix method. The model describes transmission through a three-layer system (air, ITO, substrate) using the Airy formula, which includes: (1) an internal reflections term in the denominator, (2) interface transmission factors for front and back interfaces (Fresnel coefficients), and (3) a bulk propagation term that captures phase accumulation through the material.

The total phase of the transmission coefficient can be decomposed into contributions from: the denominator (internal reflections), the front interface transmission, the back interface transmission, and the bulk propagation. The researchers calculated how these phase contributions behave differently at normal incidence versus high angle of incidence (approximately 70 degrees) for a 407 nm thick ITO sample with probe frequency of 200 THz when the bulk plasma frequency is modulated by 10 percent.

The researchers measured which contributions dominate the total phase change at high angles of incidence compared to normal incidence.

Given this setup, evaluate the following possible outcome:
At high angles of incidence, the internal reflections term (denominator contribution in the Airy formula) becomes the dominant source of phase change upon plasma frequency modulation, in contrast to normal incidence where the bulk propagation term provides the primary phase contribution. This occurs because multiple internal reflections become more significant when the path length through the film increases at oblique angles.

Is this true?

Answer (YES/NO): NO